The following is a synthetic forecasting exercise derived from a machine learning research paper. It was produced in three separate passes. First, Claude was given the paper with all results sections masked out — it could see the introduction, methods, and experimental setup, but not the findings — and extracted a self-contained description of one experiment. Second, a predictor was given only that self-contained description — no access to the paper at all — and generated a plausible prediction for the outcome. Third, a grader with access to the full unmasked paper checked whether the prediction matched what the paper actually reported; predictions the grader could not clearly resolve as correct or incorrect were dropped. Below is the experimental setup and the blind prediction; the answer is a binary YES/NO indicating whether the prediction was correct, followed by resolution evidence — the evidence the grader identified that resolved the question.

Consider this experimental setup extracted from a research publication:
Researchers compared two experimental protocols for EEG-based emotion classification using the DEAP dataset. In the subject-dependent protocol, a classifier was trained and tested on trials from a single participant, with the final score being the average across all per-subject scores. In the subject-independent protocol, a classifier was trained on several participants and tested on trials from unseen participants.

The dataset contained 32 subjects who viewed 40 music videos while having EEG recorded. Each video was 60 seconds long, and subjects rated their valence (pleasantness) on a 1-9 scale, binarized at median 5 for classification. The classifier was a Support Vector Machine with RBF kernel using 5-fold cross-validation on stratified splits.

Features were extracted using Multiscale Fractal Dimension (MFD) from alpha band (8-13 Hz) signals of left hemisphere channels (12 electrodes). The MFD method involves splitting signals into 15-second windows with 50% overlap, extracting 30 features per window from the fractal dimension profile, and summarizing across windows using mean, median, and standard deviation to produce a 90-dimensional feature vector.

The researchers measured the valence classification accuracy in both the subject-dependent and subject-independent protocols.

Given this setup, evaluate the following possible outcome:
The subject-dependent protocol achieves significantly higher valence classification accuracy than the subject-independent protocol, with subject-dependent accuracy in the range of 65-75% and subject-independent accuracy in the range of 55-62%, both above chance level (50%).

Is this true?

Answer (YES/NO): NO